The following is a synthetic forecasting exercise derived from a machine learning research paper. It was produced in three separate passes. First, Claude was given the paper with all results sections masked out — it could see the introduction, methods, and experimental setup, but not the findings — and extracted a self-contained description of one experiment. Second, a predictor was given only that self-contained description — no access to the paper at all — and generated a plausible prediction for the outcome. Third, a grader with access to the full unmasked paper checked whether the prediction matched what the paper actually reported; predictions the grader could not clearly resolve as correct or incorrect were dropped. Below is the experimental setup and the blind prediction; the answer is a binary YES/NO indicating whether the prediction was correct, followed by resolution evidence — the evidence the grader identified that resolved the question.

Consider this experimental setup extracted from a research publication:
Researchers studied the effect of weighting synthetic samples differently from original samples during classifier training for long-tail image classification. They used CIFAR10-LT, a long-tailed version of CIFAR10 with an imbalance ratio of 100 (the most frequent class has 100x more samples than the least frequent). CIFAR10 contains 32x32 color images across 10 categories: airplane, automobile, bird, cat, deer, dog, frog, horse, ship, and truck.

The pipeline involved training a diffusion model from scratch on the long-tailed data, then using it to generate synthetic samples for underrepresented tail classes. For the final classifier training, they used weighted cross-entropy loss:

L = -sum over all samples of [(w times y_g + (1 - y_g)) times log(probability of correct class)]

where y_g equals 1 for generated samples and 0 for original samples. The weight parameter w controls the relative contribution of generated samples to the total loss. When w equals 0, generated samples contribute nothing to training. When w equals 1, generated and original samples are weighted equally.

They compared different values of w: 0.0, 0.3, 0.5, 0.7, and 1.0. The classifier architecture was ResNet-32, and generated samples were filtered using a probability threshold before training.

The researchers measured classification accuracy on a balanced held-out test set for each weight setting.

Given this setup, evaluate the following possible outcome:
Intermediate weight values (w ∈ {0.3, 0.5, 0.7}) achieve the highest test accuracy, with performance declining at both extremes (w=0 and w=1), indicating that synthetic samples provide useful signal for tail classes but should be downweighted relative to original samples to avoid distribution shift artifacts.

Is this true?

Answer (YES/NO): YES